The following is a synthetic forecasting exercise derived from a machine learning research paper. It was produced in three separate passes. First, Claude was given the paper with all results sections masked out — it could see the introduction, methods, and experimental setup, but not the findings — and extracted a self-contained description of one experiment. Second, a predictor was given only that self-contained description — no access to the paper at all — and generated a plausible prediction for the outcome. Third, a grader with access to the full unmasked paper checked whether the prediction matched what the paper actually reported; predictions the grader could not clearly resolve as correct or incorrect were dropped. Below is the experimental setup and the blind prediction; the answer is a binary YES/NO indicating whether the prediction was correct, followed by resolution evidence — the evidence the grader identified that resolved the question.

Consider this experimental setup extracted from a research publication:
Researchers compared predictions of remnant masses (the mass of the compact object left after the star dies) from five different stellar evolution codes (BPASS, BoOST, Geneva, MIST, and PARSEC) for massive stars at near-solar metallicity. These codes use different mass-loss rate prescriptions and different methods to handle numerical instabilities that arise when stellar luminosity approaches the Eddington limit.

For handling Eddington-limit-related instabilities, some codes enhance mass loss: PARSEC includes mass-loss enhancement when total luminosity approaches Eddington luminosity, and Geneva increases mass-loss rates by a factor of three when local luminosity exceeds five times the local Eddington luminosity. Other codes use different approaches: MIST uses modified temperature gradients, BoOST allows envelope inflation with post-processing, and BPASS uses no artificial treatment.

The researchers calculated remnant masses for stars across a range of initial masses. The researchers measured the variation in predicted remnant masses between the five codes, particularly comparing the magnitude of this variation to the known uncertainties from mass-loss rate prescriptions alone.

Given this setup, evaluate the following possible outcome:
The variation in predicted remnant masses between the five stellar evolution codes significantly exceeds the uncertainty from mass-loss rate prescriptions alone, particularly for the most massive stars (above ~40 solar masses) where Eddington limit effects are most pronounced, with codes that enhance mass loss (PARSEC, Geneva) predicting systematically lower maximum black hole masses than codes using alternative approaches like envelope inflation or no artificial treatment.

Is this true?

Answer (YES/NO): NO